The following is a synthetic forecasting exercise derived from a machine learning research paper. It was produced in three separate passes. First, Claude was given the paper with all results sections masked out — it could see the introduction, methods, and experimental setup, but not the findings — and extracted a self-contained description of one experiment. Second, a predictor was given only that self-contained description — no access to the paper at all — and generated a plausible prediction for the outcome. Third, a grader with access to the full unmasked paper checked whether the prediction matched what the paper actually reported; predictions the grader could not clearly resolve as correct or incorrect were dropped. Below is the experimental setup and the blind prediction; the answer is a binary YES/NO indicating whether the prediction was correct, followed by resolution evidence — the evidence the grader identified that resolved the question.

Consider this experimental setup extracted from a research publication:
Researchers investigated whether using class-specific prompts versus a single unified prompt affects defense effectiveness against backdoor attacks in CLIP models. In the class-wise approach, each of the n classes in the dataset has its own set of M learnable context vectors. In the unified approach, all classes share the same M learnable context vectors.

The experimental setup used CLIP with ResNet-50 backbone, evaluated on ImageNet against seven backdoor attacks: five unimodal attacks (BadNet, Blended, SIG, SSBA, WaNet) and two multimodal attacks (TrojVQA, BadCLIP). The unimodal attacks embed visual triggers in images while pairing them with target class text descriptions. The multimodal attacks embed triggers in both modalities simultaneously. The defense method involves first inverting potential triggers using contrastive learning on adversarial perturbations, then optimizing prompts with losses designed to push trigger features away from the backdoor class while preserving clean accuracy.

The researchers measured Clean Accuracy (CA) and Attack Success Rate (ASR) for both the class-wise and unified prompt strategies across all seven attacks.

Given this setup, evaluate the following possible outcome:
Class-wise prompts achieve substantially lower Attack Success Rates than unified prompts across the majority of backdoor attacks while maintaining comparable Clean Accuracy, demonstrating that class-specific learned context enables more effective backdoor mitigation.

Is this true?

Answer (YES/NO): NO